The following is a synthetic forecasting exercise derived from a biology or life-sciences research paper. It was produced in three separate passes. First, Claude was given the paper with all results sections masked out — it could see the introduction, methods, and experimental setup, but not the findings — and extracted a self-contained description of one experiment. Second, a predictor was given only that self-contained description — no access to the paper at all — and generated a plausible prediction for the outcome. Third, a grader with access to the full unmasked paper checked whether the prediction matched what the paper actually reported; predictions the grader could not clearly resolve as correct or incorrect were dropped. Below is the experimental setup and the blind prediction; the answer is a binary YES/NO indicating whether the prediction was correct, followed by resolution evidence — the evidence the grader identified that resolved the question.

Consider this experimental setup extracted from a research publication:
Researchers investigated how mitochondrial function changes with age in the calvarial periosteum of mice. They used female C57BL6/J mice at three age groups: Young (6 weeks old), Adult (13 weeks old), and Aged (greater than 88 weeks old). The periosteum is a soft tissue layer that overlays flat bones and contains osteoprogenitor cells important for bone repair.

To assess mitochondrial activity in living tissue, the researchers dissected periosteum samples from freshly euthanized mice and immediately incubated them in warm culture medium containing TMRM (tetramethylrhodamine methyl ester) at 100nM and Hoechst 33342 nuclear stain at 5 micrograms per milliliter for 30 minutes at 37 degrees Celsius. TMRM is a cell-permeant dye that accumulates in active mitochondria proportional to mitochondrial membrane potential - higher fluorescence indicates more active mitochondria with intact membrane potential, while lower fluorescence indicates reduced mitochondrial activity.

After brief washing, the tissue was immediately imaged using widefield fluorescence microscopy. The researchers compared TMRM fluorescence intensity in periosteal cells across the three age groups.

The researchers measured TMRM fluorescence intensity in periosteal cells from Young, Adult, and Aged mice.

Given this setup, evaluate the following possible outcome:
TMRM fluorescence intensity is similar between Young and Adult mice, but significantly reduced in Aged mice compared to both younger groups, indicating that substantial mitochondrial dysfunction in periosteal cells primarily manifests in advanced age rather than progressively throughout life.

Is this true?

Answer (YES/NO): NO